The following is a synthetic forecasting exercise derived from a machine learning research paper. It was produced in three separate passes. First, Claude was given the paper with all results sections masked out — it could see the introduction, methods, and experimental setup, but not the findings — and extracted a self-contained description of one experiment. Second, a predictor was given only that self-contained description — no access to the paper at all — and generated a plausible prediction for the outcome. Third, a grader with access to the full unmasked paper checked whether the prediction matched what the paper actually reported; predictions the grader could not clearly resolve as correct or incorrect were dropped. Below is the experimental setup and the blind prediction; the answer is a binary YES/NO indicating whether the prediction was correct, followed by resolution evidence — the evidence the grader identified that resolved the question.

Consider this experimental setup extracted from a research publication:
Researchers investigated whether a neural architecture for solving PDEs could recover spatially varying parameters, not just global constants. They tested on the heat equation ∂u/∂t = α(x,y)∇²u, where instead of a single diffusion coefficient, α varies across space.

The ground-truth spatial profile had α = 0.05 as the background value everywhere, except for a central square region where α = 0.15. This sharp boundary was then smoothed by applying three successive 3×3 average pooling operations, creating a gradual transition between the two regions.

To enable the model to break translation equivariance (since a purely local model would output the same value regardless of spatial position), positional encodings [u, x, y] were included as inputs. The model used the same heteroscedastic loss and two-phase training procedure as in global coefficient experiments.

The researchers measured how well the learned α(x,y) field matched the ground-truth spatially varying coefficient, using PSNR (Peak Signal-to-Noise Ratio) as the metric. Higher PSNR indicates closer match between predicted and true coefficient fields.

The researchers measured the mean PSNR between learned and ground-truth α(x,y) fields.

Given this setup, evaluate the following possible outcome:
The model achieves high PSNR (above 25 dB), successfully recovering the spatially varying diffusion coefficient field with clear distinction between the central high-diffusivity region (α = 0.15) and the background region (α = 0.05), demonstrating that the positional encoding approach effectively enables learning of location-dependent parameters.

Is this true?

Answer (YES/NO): YES